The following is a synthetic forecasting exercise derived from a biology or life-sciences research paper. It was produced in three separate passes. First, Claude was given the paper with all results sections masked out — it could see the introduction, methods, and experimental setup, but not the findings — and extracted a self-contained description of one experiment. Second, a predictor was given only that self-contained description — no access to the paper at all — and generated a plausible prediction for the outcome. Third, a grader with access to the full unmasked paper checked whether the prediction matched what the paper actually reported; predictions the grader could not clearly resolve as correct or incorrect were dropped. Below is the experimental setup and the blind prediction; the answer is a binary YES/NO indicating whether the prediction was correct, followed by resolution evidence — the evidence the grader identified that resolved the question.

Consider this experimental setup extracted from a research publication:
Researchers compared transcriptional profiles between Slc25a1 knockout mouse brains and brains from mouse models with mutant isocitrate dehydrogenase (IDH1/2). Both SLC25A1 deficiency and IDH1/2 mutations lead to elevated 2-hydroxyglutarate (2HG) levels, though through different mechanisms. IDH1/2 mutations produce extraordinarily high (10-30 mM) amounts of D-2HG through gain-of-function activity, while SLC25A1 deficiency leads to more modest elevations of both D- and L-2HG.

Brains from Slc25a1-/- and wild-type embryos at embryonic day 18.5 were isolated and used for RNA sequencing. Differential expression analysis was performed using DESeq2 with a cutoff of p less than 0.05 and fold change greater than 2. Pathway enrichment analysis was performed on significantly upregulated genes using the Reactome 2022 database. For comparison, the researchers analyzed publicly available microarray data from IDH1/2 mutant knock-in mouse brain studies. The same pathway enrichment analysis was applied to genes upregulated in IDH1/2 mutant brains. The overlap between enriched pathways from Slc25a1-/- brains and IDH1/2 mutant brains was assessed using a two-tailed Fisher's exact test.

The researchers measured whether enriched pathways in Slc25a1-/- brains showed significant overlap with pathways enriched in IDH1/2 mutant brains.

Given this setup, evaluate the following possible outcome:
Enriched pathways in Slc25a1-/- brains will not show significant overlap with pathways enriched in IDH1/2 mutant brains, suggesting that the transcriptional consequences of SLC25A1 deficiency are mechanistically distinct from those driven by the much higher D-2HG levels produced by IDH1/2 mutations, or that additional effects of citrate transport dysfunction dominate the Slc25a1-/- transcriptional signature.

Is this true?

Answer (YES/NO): NO